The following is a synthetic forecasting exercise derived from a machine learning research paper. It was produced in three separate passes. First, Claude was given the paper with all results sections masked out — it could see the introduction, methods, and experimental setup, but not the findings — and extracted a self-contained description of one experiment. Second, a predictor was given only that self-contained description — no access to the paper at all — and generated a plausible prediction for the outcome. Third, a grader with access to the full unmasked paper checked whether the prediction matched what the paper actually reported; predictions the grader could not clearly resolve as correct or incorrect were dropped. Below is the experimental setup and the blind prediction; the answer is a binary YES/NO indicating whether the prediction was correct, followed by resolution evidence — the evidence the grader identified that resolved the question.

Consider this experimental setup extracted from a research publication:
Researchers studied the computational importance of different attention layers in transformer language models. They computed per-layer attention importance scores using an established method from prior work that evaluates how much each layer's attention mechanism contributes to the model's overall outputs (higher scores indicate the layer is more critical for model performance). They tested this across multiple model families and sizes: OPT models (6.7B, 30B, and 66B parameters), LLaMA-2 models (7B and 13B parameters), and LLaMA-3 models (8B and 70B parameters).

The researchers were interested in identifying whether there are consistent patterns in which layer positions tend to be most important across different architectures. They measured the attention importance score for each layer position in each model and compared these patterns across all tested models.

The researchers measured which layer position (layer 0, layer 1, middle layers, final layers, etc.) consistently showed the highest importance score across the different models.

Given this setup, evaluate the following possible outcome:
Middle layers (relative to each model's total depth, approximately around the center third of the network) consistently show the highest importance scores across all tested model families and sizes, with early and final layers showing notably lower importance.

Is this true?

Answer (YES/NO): NO